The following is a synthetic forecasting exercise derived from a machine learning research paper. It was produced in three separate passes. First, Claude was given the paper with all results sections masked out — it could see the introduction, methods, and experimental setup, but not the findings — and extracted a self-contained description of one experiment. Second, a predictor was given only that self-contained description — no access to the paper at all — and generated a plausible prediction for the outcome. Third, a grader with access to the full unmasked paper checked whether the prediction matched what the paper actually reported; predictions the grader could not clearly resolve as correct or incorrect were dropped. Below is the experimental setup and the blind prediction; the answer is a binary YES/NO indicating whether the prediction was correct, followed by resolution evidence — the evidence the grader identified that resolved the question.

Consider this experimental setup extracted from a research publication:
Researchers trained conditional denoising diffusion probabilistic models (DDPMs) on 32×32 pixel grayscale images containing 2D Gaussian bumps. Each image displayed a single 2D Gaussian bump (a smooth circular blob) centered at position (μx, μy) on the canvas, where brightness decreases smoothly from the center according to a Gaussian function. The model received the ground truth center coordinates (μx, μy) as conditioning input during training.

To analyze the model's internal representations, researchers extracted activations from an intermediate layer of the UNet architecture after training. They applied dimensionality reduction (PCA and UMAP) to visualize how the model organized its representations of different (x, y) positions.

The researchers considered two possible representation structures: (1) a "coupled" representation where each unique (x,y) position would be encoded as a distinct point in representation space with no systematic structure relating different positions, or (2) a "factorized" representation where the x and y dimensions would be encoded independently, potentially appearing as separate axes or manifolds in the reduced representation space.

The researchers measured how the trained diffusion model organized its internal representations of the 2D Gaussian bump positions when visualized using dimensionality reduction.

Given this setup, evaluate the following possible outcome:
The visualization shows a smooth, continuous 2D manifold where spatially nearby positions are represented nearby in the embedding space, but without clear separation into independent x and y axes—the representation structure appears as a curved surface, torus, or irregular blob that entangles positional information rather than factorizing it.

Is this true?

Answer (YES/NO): NO